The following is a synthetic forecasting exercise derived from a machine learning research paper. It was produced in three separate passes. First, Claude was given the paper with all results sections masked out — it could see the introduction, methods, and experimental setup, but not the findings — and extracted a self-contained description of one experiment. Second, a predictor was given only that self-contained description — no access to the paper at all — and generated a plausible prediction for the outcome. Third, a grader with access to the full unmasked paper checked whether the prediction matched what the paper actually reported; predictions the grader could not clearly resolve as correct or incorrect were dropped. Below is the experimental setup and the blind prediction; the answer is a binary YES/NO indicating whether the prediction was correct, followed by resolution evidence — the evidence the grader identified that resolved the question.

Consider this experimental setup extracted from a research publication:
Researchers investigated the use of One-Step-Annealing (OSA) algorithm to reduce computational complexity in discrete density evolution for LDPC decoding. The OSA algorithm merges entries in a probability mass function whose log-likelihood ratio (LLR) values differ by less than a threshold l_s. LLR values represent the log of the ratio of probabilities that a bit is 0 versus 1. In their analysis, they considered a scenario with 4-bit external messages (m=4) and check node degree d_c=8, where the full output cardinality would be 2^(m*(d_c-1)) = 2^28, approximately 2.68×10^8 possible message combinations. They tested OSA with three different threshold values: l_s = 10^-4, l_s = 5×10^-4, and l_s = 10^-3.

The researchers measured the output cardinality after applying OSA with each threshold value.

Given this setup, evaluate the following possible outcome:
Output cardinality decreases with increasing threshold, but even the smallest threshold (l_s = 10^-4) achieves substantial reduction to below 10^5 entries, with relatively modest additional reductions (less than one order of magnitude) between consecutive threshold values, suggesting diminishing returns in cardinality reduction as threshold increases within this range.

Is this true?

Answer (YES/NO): NO